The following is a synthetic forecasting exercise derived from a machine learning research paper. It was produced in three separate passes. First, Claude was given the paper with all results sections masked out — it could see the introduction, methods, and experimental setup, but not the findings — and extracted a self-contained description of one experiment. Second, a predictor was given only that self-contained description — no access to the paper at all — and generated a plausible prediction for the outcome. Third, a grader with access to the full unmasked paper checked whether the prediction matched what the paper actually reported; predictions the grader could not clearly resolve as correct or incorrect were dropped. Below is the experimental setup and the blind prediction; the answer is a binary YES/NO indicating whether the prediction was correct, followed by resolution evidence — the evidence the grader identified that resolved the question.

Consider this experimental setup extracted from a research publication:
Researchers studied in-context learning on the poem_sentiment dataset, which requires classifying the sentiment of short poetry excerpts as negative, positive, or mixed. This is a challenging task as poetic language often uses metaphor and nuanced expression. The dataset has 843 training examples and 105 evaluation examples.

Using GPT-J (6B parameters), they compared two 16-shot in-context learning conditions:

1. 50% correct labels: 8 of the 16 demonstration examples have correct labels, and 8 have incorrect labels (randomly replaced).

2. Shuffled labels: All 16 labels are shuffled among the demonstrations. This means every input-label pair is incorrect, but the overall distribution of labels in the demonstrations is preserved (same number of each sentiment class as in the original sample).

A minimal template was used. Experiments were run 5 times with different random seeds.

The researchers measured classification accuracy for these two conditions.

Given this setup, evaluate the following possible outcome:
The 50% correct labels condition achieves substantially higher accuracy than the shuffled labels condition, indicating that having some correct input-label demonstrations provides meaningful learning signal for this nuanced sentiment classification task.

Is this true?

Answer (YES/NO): NO